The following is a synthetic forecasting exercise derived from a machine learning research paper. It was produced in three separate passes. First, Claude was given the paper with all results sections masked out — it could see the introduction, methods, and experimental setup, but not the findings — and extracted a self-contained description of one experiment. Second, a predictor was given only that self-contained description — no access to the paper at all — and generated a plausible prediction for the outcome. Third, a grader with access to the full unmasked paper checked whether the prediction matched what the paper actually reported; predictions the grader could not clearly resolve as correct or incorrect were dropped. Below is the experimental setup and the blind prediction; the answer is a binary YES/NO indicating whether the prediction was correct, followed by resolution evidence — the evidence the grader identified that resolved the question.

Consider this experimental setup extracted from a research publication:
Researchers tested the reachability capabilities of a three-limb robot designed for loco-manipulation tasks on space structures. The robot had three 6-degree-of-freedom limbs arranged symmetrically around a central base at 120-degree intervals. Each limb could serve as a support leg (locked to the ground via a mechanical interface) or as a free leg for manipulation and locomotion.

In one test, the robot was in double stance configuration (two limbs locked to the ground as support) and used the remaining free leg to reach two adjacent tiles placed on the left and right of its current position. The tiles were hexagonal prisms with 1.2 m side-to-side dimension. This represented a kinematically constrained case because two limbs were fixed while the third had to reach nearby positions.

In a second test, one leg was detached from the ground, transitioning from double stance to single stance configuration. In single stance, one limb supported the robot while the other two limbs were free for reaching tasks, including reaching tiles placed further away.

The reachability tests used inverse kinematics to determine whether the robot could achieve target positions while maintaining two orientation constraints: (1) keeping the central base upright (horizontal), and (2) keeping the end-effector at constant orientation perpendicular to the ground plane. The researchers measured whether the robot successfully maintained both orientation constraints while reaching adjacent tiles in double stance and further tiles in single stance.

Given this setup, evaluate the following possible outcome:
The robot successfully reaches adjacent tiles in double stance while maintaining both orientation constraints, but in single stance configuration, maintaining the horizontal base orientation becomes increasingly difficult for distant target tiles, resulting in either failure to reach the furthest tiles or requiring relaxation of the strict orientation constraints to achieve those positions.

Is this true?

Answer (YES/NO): NO